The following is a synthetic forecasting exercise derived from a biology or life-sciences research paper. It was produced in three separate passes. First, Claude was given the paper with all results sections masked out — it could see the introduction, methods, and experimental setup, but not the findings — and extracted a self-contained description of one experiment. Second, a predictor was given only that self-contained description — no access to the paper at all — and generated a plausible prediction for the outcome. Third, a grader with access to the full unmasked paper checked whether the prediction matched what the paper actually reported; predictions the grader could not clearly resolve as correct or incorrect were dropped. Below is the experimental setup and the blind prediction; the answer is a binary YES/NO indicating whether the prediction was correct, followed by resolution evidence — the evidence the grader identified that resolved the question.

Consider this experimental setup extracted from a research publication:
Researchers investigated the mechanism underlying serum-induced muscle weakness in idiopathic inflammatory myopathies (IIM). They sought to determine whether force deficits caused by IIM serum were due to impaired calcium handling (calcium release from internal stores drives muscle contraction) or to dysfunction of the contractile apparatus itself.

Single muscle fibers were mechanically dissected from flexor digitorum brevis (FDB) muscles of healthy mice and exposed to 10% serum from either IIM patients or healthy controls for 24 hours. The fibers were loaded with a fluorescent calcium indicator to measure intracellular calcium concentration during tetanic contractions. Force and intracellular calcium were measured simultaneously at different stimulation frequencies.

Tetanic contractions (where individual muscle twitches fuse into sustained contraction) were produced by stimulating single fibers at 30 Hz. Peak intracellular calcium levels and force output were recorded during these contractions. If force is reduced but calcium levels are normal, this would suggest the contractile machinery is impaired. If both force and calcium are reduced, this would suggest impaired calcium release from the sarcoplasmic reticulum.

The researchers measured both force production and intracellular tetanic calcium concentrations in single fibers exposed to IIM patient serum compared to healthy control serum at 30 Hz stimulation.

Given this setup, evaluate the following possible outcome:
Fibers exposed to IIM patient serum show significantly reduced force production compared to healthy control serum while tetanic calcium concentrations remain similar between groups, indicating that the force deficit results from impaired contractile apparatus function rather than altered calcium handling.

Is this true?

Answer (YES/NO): YES